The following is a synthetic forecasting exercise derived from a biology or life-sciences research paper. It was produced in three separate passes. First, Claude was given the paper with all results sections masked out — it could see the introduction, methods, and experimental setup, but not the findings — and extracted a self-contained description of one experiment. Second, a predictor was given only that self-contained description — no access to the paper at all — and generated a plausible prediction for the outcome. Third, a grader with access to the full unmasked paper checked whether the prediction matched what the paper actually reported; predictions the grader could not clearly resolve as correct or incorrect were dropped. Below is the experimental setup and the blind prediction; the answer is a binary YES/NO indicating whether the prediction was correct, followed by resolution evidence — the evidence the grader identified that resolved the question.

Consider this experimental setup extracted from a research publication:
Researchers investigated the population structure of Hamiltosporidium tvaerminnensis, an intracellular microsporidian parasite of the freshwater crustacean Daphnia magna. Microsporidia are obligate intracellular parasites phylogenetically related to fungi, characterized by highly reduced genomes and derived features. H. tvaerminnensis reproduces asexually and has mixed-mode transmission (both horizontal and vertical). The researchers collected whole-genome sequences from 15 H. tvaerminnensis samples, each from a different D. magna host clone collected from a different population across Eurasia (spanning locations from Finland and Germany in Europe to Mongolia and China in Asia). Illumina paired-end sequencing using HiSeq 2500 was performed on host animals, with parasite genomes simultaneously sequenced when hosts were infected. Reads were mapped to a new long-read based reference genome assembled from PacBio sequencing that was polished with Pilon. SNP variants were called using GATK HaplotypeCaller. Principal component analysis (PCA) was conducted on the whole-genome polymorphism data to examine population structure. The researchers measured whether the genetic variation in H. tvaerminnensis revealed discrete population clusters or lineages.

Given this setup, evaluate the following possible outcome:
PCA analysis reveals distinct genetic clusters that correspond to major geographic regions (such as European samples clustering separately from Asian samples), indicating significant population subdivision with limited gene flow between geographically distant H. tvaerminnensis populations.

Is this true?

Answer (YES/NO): NO